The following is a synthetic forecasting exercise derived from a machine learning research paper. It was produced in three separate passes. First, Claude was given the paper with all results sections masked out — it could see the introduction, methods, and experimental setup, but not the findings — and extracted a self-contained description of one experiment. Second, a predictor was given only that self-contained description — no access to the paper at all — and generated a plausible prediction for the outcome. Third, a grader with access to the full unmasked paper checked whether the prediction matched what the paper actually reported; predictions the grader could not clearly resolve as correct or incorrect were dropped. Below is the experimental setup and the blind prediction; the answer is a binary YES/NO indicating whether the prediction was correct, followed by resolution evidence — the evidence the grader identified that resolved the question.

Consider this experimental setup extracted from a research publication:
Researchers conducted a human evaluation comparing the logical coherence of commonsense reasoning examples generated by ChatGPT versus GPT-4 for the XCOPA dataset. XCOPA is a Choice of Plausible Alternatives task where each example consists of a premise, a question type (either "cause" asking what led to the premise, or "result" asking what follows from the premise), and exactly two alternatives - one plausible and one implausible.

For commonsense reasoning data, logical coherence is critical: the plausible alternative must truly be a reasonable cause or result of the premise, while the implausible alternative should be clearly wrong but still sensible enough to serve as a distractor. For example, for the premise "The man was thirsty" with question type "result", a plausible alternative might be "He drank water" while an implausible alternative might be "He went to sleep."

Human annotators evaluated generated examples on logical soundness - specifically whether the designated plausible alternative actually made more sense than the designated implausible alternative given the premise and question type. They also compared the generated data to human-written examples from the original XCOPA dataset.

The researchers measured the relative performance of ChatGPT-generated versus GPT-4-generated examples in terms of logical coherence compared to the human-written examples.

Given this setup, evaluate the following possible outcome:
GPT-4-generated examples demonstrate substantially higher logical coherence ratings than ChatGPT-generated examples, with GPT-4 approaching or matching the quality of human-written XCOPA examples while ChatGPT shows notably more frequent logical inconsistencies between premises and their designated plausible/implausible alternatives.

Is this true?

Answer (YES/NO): YES